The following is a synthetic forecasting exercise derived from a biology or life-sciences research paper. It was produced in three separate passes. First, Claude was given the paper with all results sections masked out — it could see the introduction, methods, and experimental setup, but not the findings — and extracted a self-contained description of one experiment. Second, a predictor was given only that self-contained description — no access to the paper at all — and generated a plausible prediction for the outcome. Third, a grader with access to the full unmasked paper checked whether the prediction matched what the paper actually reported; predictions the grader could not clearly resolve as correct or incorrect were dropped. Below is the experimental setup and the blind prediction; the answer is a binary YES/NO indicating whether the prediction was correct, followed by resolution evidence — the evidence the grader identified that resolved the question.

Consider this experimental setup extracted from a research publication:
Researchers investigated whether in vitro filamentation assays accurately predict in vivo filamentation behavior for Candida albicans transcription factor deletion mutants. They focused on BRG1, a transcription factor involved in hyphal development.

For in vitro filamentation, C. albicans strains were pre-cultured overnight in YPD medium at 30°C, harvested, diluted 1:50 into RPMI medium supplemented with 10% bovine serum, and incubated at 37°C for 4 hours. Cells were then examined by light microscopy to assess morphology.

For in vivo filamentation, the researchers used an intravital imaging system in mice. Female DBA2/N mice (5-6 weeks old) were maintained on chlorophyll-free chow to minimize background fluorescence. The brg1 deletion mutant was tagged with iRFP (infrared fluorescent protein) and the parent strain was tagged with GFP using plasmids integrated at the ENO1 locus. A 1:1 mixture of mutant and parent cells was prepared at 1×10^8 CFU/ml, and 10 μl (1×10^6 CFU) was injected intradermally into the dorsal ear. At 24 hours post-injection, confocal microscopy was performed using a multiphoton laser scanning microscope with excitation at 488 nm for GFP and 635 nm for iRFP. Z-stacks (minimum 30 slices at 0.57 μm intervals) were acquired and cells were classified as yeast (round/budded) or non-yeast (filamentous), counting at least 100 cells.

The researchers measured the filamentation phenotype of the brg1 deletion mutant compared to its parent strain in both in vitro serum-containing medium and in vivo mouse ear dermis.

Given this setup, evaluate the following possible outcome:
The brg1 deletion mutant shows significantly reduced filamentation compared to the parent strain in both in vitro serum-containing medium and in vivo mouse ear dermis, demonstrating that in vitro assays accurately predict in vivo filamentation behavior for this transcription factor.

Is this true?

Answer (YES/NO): YES